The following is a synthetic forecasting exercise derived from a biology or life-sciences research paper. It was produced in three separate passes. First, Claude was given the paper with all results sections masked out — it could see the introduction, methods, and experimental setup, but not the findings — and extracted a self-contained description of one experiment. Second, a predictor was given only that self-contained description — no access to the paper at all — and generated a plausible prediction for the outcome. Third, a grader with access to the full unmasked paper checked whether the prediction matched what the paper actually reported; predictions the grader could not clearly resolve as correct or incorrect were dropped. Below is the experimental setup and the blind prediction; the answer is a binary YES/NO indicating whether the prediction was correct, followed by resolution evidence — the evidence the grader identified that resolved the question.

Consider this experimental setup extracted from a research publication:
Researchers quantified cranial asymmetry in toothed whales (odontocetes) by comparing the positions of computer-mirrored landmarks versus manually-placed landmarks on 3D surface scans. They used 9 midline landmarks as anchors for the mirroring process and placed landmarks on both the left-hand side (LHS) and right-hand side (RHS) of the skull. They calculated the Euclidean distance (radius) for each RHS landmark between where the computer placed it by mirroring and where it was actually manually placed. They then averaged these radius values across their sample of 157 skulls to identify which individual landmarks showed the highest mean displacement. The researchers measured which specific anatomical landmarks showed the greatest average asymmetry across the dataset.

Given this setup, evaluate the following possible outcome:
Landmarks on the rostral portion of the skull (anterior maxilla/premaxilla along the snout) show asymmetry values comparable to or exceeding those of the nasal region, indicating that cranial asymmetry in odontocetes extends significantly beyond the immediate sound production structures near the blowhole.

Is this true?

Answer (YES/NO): NO